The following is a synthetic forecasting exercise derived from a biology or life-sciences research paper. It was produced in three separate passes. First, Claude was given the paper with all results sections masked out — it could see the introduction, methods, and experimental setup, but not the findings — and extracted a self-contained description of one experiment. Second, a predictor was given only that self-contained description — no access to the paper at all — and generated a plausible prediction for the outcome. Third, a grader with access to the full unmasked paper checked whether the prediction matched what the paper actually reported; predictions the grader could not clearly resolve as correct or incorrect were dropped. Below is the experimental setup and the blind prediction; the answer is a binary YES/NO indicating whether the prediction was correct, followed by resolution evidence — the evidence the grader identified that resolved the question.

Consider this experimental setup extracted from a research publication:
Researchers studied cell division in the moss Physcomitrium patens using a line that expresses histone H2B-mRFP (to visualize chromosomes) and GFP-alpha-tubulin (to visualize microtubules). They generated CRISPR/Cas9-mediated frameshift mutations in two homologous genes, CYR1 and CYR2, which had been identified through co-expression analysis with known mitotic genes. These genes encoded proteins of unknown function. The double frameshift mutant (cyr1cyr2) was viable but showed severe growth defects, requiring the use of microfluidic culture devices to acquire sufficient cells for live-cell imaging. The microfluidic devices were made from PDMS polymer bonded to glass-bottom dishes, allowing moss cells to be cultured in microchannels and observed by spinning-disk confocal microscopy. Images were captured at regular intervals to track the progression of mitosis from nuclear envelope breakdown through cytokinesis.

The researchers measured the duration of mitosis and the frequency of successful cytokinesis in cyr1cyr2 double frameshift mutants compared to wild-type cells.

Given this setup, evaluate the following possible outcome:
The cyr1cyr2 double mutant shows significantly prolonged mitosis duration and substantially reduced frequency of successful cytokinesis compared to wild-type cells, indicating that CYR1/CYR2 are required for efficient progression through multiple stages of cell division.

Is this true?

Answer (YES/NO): YES